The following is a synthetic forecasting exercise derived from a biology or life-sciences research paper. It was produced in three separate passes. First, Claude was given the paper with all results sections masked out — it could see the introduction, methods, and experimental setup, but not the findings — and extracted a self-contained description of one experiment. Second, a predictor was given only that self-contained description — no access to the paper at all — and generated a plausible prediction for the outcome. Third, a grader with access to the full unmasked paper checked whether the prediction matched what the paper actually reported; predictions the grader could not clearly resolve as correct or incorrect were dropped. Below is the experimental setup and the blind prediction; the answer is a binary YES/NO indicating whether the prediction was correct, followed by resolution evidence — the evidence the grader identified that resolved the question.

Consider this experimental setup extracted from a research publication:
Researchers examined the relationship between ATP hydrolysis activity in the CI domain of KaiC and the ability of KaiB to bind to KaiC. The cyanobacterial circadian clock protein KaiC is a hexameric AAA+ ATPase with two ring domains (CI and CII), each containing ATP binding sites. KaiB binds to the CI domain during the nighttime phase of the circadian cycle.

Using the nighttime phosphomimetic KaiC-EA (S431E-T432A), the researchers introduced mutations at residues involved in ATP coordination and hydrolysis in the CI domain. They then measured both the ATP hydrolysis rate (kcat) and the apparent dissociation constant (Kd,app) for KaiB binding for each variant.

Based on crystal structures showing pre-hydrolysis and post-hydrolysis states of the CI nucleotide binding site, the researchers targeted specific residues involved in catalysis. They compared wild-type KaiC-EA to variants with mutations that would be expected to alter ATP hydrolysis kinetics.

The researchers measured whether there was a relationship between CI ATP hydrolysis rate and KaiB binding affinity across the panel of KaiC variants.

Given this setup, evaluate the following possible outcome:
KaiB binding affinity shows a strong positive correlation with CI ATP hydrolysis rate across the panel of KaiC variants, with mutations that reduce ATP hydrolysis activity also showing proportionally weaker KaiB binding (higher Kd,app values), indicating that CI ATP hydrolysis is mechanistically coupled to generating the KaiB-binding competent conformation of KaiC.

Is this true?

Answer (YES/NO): NO